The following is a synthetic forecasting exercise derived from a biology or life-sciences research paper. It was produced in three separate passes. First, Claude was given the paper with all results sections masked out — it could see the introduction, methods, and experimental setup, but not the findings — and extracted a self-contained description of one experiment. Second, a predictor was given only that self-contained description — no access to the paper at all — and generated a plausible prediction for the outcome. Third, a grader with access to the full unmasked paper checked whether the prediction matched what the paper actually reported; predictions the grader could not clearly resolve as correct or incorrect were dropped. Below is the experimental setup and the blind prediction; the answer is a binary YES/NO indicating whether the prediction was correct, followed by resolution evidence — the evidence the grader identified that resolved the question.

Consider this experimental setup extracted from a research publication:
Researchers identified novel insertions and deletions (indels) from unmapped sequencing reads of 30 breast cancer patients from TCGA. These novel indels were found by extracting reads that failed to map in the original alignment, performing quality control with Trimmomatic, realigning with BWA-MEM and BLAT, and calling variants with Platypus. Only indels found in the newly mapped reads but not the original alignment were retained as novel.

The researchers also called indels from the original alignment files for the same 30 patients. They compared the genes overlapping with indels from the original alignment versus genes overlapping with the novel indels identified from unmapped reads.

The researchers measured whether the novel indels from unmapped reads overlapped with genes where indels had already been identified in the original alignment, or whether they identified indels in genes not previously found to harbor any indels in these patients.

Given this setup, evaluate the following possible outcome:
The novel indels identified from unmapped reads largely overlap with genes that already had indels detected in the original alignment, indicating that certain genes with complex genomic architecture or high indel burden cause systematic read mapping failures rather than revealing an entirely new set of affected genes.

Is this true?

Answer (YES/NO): YES